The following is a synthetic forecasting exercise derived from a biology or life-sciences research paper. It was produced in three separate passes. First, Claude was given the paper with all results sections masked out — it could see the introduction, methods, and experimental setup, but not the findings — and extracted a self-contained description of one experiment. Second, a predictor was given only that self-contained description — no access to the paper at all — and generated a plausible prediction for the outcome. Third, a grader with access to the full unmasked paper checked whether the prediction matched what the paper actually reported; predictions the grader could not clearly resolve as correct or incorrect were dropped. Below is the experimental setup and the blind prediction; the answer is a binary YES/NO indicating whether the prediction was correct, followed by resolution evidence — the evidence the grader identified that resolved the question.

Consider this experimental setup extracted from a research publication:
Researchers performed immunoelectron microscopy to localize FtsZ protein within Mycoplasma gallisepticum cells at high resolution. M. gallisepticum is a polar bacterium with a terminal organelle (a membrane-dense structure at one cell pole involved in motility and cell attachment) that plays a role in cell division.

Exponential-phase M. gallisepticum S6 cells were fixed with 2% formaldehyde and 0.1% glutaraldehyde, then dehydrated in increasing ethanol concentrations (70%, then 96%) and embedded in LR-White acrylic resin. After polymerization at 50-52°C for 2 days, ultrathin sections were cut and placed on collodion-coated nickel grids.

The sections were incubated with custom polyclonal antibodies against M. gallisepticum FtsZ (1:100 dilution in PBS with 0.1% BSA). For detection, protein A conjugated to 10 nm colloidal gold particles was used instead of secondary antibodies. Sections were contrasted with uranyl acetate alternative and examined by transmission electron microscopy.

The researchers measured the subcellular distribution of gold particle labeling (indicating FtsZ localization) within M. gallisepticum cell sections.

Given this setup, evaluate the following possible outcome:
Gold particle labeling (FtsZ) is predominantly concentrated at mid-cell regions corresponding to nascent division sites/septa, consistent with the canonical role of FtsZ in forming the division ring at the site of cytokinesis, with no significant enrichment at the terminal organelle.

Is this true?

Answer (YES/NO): NO